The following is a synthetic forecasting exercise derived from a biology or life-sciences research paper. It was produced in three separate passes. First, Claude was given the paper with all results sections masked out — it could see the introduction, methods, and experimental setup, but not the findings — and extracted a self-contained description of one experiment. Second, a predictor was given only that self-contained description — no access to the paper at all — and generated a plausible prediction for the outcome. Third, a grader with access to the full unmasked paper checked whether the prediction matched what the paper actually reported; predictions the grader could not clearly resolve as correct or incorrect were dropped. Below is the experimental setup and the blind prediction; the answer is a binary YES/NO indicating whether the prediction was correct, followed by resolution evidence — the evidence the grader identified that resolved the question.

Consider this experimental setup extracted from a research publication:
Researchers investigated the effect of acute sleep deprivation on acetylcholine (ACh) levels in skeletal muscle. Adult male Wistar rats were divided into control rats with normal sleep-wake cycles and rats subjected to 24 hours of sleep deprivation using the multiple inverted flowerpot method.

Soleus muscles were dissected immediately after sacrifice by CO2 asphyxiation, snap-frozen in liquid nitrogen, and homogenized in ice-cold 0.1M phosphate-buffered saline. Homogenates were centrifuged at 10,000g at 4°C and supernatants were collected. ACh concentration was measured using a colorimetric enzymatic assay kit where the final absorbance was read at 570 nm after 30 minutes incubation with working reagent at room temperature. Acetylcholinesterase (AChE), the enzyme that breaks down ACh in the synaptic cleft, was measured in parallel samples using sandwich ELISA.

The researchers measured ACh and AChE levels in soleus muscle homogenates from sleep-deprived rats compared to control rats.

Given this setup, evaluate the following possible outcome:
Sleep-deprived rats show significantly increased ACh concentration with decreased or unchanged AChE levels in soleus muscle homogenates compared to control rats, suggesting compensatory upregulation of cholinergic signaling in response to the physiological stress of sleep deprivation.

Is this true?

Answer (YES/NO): NO